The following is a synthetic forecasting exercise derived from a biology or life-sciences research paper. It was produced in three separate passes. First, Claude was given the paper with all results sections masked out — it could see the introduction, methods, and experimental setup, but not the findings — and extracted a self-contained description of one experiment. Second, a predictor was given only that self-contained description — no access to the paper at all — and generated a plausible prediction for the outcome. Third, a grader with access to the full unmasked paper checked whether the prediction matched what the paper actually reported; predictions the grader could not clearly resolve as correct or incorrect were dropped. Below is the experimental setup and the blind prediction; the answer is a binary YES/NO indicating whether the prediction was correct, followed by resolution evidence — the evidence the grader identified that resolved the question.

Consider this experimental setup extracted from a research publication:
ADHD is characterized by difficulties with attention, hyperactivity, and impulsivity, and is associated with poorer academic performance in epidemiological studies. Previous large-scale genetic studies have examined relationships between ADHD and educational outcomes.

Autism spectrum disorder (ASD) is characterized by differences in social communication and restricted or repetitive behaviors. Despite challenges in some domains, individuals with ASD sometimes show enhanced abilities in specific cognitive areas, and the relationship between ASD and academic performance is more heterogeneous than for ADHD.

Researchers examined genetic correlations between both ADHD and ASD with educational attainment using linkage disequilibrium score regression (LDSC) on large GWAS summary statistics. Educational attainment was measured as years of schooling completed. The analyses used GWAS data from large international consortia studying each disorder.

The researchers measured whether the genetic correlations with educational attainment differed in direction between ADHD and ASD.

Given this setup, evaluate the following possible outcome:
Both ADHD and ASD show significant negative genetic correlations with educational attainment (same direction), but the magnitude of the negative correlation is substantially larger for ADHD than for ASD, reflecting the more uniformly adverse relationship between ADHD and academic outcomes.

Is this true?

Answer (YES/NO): NO